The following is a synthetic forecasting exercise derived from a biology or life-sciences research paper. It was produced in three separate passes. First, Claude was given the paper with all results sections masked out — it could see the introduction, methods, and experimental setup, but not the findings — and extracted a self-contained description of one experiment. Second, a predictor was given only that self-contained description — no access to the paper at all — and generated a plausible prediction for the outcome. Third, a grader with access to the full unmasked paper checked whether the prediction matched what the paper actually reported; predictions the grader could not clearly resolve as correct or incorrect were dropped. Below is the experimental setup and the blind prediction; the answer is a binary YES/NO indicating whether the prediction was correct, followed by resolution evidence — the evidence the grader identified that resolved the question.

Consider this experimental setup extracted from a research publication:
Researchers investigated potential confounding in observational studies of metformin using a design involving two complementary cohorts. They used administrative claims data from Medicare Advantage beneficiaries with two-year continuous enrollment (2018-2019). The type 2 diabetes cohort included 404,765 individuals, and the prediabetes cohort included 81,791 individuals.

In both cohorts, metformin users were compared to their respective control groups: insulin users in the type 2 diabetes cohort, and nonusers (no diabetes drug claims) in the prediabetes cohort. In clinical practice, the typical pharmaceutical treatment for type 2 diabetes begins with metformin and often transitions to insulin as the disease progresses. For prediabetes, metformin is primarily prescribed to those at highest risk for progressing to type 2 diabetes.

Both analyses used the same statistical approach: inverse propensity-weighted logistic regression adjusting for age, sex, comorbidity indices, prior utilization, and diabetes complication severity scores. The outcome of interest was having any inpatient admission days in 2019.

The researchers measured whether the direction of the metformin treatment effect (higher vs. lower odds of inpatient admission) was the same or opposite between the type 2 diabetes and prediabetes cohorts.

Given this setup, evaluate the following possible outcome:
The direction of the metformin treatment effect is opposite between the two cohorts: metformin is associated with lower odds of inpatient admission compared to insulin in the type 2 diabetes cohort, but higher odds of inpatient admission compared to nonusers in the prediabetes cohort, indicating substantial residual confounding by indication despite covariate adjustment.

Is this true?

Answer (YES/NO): YES